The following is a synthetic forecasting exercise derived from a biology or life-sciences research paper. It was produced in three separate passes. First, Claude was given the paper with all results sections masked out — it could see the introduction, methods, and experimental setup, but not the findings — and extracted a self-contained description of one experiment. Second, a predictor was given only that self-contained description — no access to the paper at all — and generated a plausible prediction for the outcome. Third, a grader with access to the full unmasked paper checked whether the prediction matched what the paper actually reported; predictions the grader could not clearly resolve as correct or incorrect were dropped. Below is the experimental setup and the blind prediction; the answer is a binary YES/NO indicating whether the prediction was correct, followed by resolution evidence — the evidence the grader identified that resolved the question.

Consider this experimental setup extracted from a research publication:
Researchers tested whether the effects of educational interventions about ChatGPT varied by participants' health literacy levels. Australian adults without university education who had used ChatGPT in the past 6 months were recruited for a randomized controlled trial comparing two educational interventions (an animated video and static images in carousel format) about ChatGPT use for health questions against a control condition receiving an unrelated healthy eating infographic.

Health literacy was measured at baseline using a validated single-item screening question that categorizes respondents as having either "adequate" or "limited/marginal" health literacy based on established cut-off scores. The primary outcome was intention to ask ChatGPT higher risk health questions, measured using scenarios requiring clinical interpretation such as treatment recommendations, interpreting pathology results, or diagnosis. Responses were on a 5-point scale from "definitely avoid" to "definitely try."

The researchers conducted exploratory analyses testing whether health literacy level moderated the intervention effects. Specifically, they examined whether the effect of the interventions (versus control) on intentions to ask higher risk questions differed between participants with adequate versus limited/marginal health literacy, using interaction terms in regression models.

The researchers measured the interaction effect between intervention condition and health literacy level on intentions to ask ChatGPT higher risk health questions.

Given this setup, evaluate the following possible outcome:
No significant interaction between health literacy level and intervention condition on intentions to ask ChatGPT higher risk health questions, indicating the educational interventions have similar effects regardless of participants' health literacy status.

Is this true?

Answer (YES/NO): YES